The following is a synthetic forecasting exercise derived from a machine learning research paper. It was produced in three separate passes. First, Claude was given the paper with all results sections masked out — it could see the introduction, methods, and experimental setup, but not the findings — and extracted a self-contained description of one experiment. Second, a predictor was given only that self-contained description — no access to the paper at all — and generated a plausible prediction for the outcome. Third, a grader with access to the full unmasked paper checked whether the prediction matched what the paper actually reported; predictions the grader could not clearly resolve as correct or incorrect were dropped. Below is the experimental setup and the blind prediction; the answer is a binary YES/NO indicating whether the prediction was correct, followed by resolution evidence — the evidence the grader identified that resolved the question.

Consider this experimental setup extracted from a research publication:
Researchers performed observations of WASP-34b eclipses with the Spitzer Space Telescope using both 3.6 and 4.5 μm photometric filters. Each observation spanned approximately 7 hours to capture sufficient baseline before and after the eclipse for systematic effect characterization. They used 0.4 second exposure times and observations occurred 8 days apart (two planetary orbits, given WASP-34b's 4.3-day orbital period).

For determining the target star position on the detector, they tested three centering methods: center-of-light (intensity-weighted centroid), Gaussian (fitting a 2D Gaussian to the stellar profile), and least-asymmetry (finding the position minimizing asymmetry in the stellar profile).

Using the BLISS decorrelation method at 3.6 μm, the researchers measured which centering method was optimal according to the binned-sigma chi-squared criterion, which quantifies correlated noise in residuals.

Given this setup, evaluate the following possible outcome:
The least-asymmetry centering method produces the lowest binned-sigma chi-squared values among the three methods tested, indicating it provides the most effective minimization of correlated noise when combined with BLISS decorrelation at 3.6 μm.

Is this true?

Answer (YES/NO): NO